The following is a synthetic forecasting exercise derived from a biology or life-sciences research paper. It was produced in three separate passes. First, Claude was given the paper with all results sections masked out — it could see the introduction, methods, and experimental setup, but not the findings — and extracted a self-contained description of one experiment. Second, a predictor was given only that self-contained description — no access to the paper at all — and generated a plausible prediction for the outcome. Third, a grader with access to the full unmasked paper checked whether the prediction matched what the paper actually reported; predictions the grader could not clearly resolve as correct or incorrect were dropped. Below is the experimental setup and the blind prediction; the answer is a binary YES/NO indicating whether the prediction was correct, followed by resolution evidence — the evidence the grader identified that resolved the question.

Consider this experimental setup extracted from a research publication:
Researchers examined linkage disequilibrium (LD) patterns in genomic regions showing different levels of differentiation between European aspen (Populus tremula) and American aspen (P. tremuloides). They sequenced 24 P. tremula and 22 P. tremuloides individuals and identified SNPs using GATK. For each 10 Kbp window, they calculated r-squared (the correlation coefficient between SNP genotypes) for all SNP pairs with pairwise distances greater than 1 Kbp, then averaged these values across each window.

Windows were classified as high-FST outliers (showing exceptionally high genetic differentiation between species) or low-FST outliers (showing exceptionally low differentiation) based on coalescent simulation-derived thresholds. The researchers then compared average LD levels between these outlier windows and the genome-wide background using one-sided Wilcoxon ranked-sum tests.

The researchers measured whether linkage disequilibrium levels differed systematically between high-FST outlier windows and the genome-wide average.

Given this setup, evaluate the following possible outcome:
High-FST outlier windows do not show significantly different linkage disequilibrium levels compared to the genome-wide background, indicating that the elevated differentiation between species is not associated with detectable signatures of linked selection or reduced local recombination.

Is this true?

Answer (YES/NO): NO